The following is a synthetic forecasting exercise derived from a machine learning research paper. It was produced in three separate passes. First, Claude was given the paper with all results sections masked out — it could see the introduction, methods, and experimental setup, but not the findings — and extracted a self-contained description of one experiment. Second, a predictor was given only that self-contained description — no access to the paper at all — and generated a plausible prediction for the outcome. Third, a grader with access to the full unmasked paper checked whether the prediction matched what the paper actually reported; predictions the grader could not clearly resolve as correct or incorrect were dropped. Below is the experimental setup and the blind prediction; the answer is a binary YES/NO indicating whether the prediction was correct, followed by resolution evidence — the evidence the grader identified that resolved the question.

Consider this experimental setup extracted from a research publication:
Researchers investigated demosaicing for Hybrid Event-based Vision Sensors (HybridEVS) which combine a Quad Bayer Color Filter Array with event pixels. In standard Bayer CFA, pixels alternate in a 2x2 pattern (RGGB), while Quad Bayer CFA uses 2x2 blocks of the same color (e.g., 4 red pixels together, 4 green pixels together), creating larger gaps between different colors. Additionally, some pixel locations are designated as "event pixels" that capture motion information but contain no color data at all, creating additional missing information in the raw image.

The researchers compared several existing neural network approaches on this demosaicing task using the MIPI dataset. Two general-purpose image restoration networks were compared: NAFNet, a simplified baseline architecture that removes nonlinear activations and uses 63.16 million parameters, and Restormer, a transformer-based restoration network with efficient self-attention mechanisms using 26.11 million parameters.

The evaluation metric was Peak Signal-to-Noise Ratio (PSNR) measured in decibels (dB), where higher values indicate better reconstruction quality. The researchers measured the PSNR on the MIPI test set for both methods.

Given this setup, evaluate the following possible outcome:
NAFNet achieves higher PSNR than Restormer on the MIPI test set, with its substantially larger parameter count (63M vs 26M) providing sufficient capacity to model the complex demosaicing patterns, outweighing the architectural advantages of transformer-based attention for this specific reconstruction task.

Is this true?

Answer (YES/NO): YES